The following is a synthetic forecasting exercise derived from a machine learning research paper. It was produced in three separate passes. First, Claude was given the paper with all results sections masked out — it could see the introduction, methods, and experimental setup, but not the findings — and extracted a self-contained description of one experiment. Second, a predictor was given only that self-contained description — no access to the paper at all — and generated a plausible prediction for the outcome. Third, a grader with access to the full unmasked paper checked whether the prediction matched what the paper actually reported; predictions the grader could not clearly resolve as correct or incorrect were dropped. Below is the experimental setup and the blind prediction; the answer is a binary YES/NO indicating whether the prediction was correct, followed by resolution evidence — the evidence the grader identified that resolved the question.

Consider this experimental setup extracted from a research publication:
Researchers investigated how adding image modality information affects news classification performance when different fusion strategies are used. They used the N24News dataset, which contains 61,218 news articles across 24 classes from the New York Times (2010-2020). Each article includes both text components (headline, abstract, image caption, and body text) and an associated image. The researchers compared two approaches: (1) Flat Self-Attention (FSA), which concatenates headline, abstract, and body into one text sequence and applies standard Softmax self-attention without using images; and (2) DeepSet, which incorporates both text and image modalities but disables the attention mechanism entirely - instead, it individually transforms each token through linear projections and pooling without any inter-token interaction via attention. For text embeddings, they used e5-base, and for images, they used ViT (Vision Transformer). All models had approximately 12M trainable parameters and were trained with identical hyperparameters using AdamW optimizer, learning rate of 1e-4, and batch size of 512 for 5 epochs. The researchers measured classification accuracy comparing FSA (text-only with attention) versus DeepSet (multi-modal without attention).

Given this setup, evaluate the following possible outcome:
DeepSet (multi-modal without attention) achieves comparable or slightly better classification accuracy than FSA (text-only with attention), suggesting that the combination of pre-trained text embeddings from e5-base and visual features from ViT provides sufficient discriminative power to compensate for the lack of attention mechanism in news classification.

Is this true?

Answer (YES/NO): NO